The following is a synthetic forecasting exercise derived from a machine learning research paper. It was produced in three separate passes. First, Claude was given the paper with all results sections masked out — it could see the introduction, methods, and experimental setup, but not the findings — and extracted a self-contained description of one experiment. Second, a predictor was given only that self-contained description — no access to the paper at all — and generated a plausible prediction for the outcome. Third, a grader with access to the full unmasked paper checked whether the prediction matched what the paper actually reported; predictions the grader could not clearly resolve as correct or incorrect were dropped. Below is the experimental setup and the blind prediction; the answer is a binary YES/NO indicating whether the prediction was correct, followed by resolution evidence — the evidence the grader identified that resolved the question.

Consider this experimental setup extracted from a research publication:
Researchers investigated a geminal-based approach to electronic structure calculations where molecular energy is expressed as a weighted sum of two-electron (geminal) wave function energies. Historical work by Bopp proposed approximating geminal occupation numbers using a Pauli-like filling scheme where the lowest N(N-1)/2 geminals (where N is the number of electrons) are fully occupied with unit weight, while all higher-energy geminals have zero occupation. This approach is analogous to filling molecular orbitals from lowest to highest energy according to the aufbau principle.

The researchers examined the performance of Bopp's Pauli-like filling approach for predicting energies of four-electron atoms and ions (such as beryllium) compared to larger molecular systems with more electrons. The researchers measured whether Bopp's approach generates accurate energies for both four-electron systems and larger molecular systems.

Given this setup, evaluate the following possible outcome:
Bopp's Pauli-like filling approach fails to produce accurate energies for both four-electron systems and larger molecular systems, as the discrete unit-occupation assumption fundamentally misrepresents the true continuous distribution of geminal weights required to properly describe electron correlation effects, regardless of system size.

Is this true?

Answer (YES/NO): NO